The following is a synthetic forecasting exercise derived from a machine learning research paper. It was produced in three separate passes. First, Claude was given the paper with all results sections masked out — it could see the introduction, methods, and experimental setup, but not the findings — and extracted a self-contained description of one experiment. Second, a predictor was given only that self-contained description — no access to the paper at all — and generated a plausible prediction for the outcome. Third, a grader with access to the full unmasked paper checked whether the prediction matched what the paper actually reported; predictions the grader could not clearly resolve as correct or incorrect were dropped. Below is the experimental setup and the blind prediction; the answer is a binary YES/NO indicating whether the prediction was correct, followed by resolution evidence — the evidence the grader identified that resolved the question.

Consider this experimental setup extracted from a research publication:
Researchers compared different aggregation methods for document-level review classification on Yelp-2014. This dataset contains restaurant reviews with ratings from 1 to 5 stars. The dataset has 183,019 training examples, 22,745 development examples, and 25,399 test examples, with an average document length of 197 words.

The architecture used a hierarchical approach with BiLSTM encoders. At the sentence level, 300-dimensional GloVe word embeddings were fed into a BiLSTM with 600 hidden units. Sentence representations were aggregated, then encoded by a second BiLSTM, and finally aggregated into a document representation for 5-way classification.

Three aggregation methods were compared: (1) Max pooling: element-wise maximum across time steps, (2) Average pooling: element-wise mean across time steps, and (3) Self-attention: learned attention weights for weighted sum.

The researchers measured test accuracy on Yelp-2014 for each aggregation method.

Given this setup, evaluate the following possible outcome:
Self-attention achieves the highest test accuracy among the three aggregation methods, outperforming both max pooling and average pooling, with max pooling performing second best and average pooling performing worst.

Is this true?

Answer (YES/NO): YES